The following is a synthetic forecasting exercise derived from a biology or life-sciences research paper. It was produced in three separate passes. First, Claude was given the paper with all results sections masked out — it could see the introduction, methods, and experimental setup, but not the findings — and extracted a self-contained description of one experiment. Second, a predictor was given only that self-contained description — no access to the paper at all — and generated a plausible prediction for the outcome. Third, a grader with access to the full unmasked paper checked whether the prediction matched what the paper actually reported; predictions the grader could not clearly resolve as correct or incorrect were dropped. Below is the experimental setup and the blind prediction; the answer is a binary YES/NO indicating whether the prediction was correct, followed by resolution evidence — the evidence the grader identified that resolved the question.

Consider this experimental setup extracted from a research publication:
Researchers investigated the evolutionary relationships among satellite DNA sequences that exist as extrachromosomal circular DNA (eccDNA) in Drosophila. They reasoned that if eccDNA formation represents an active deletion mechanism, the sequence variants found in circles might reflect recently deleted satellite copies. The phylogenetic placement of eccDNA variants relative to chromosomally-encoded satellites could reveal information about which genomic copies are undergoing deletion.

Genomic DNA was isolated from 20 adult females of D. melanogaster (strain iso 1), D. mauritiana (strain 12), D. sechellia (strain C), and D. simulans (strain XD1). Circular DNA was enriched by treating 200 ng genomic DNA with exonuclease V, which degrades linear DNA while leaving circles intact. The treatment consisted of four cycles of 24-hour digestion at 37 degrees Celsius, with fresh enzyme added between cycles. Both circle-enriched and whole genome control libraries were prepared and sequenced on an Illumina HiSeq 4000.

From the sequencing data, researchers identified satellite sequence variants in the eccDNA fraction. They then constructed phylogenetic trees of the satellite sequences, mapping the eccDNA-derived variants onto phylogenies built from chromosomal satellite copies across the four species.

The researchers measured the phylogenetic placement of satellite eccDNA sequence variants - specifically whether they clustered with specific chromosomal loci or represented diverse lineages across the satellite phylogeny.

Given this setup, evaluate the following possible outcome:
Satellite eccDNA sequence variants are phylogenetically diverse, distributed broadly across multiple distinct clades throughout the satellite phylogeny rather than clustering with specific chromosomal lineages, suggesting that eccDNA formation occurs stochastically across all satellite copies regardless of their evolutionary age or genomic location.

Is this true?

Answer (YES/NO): NO